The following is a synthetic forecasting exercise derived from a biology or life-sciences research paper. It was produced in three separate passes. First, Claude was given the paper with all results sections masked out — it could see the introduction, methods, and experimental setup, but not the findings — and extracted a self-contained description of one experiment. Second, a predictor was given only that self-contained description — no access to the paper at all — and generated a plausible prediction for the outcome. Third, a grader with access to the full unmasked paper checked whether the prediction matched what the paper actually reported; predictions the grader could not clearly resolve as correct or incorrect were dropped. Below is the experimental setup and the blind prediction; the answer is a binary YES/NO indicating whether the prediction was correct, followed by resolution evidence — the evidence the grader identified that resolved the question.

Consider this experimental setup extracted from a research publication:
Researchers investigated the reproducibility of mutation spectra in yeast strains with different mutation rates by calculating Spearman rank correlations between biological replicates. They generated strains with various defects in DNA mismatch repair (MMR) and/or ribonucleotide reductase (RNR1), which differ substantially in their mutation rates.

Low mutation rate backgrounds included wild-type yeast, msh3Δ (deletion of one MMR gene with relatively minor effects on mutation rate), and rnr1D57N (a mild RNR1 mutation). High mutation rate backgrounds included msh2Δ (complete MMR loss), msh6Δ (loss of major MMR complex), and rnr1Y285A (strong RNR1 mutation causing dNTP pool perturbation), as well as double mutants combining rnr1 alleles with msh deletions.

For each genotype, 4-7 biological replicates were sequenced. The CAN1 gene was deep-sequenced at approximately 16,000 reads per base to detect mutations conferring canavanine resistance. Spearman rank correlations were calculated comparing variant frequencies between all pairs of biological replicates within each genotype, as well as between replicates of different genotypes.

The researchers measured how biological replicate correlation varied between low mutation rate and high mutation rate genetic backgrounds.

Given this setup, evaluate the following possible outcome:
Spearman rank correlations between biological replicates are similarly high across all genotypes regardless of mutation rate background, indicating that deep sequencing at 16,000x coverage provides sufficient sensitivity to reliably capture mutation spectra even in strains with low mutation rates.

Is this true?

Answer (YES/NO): NO